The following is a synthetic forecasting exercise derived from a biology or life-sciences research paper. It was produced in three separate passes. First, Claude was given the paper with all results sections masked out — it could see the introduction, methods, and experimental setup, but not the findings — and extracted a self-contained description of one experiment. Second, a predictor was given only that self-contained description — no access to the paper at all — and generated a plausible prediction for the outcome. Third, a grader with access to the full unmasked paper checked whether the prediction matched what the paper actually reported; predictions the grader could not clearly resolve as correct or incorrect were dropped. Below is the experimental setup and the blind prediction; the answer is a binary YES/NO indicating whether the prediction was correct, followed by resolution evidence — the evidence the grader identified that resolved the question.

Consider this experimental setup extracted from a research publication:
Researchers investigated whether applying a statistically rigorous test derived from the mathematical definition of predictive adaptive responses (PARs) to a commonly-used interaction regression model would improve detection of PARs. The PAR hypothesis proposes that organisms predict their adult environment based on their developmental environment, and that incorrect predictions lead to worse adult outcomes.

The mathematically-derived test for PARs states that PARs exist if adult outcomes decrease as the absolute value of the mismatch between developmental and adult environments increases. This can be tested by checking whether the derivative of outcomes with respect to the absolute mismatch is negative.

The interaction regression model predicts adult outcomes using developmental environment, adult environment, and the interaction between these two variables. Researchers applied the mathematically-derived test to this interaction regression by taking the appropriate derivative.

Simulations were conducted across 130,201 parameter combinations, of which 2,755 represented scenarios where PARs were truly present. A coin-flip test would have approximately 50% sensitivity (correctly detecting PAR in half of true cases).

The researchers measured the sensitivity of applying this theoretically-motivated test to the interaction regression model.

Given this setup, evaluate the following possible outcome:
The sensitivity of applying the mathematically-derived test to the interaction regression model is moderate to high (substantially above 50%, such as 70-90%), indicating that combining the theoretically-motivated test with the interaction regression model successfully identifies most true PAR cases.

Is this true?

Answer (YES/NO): NO